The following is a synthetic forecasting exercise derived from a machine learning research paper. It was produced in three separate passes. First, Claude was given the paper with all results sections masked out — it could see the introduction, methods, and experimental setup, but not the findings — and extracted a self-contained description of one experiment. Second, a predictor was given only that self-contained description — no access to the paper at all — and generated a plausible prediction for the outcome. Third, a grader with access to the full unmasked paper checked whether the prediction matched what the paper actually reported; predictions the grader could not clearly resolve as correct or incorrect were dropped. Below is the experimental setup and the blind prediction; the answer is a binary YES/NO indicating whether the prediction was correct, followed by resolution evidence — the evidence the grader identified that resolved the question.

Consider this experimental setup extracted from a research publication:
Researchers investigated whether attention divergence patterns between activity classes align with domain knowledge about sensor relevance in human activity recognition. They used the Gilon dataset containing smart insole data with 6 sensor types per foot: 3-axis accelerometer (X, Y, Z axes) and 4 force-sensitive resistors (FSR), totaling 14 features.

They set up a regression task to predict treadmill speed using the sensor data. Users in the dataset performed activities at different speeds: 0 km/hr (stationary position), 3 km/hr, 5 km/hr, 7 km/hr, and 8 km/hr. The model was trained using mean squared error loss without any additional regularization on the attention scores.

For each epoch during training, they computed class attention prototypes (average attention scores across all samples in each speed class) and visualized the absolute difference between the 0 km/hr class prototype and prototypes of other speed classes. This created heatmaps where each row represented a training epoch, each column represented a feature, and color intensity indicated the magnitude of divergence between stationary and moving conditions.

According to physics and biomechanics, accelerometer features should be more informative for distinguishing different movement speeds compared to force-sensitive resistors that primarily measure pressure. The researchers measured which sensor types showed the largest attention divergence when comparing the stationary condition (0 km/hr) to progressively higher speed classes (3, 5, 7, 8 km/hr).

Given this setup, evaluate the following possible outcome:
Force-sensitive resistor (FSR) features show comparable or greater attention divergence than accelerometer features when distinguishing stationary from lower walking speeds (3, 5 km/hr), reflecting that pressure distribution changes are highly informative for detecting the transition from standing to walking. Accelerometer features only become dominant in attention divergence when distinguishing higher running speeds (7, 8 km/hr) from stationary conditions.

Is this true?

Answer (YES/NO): NO